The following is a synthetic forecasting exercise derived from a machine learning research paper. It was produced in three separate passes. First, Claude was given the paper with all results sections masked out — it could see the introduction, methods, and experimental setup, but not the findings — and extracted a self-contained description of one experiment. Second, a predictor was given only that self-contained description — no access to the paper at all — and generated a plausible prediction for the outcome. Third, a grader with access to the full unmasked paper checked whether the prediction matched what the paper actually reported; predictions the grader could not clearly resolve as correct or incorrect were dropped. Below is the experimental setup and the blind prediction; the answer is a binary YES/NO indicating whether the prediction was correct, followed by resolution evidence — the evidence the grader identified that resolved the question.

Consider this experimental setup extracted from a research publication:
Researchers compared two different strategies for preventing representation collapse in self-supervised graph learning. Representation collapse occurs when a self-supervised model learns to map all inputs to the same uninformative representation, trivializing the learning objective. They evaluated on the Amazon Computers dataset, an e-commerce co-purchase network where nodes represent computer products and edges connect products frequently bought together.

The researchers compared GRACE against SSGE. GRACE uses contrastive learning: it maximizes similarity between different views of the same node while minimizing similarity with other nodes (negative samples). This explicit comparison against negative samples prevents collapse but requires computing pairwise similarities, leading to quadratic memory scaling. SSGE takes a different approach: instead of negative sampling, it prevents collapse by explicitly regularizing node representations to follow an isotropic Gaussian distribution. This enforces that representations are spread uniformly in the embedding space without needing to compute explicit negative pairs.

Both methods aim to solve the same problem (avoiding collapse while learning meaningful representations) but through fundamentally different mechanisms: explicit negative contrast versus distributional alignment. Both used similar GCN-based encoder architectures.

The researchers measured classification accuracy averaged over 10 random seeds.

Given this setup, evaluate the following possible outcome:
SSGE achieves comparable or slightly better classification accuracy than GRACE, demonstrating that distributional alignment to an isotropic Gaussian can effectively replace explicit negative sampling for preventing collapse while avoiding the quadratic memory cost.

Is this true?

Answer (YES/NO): NO